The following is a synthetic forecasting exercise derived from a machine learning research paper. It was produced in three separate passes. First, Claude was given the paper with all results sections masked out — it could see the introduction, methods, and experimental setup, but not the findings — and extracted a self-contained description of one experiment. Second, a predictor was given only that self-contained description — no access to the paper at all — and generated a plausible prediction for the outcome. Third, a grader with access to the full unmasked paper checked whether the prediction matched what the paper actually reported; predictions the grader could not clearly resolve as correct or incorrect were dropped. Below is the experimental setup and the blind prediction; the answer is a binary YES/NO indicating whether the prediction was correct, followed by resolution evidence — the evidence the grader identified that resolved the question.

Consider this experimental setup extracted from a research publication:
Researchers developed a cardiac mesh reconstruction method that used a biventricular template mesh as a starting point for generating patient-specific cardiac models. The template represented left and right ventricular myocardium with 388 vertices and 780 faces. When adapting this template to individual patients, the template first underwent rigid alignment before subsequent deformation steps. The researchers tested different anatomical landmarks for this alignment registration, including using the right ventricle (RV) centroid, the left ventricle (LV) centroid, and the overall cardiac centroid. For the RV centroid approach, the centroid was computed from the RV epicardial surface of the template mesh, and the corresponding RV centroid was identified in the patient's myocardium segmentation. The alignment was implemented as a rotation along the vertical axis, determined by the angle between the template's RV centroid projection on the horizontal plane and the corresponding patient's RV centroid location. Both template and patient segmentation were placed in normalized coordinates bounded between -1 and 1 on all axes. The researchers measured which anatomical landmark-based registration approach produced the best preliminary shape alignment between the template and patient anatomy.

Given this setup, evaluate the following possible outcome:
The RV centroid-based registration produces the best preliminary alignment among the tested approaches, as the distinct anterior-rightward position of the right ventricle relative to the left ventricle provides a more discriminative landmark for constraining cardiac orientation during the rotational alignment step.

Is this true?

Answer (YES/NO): YES